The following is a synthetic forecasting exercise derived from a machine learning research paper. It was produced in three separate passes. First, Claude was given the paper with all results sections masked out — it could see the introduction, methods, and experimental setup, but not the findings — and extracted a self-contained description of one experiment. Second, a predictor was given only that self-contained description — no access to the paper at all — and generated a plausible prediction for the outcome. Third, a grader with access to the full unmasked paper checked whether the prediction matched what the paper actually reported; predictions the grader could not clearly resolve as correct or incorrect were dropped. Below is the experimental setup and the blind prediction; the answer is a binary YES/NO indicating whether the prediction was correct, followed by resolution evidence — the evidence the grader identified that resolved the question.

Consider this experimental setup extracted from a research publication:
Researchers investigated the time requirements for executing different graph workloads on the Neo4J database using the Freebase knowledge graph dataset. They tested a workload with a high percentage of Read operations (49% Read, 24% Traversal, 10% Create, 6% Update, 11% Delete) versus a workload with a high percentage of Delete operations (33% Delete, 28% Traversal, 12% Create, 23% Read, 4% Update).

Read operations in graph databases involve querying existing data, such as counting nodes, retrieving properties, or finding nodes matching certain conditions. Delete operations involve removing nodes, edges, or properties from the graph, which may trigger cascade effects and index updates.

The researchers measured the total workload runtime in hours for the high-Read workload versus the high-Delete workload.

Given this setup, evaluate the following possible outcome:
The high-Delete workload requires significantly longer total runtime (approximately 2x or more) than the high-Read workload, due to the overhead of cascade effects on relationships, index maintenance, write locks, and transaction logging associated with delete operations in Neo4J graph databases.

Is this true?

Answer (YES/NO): YES